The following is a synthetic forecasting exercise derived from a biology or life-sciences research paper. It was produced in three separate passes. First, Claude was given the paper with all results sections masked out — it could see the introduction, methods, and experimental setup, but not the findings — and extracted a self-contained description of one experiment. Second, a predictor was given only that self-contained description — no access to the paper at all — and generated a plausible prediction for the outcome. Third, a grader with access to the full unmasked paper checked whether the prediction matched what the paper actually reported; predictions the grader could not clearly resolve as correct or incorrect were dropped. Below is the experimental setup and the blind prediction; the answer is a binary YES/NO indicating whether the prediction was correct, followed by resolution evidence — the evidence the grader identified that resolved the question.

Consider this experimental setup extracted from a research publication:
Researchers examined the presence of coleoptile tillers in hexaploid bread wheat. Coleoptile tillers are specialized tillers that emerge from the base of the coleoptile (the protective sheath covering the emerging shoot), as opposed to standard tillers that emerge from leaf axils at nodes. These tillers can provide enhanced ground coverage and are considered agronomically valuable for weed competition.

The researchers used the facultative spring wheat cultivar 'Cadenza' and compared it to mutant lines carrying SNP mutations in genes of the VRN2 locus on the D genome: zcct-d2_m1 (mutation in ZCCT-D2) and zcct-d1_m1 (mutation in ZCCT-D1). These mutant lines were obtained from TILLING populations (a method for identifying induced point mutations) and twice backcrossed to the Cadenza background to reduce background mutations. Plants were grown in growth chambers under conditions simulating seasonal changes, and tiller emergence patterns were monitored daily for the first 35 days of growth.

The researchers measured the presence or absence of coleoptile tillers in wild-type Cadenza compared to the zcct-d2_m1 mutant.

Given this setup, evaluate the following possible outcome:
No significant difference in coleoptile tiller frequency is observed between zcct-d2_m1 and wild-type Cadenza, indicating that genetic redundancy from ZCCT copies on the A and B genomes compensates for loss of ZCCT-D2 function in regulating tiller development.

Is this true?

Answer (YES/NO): NO